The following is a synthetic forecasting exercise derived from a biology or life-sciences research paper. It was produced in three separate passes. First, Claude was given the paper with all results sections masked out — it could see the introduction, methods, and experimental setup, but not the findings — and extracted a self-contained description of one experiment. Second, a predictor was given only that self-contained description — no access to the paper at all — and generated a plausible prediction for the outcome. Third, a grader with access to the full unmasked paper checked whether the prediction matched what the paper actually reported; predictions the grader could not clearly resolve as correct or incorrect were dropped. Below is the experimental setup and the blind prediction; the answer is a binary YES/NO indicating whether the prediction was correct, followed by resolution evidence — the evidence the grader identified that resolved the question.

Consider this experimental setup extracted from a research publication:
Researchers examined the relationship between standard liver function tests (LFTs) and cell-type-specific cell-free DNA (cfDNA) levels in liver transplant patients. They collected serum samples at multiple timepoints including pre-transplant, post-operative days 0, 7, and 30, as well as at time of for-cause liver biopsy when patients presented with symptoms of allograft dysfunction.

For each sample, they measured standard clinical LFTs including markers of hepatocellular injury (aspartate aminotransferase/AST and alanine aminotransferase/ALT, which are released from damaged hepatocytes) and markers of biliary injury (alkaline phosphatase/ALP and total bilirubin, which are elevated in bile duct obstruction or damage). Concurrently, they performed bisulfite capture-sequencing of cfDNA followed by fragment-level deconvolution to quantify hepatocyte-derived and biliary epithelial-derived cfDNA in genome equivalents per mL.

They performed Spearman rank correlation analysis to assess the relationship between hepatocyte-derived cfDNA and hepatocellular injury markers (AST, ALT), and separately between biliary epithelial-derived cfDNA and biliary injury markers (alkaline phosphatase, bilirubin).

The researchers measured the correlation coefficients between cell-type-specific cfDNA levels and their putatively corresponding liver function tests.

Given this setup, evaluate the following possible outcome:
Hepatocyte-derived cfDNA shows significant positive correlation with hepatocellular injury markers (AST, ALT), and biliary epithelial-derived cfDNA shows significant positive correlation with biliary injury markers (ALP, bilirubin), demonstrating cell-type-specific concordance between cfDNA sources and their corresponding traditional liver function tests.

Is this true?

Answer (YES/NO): NO